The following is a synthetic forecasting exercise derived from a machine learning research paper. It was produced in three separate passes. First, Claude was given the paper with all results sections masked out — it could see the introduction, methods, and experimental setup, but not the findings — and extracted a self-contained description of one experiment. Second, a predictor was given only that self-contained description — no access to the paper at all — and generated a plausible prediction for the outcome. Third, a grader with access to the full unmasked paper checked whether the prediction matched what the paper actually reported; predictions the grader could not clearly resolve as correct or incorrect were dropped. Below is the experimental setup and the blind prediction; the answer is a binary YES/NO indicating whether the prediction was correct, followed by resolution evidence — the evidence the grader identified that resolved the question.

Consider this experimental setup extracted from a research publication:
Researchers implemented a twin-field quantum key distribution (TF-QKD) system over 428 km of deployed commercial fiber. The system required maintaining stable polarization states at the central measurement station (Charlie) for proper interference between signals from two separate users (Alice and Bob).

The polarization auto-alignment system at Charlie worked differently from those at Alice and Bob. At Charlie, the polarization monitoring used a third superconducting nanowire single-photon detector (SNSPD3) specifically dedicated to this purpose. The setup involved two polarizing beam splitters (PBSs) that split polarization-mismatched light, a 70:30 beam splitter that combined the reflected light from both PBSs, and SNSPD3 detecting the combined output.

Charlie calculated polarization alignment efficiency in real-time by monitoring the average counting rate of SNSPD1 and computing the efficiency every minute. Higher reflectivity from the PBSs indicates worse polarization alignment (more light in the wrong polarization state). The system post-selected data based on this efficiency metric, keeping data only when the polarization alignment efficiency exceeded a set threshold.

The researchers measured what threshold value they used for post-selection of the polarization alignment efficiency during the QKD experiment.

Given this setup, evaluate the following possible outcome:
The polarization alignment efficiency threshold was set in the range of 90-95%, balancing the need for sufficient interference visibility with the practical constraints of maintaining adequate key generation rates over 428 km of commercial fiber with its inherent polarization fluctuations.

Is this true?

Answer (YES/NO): NO